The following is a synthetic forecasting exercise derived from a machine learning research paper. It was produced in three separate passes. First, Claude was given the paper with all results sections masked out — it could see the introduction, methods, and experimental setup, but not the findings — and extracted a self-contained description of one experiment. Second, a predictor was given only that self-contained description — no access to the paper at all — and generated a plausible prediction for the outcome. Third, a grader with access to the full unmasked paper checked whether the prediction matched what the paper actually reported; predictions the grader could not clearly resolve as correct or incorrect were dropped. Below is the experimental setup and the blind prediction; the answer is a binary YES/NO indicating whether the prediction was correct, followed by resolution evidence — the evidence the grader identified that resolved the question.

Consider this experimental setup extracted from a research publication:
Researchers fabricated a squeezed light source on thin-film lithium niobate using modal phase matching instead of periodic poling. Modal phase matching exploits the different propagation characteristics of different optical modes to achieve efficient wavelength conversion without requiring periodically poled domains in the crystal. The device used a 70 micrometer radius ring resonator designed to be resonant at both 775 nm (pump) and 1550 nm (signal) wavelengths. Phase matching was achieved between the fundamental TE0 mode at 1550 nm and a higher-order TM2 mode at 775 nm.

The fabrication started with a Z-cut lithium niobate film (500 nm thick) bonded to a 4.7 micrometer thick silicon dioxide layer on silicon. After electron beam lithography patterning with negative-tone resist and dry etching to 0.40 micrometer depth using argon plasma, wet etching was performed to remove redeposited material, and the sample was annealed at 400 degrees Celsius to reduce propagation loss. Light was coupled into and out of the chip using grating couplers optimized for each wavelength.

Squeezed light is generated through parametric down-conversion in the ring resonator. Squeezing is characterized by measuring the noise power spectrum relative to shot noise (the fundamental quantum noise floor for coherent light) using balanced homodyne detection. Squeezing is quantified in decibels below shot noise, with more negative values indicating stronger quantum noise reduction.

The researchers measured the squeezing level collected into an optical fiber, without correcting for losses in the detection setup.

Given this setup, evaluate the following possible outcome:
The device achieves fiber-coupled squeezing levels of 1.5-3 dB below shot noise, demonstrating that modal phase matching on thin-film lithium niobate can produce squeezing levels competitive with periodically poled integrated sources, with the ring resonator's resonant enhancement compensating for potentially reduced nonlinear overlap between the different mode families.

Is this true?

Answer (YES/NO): NO